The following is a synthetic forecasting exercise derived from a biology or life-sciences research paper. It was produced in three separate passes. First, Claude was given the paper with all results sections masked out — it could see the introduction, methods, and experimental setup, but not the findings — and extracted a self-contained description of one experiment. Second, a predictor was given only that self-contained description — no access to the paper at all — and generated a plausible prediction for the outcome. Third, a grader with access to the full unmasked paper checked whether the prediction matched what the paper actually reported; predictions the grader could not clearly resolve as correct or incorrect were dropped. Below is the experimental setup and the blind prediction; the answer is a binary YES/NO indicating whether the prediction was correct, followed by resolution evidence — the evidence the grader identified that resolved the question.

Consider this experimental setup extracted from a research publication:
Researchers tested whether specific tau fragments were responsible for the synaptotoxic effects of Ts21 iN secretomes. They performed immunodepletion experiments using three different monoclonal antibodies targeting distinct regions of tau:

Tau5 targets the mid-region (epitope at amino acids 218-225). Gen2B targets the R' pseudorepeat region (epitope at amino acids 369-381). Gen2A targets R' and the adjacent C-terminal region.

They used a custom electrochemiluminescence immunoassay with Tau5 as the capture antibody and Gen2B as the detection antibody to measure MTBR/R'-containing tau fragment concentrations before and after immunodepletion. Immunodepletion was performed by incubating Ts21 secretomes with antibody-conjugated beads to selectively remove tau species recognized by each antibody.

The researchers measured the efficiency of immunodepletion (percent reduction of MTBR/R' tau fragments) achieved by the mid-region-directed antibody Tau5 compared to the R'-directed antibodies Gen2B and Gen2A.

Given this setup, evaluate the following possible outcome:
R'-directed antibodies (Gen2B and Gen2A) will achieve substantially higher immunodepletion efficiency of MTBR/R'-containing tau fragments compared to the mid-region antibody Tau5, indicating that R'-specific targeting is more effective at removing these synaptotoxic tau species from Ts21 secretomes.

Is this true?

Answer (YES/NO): YES